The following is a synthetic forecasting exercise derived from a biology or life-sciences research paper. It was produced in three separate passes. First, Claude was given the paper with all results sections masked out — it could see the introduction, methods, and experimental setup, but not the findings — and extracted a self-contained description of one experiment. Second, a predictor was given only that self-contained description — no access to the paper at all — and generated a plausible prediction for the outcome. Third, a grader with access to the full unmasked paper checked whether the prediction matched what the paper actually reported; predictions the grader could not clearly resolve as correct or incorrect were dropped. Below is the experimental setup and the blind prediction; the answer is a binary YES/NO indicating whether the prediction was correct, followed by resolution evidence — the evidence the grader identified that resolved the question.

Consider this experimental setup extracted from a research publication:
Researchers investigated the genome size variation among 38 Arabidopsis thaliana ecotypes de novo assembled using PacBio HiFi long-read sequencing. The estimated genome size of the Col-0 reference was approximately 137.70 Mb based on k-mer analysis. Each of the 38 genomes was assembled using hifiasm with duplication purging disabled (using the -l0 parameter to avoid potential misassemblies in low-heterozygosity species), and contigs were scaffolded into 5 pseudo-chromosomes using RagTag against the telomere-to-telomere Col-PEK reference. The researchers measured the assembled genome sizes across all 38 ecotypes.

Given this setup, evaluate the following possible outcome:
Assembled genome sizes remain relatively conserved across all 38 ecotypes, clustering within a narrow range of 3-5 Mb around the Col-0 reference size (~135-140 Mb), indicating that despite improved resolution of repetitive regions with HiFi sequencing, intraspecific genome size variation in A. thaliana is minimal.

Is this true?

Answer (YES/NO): NO